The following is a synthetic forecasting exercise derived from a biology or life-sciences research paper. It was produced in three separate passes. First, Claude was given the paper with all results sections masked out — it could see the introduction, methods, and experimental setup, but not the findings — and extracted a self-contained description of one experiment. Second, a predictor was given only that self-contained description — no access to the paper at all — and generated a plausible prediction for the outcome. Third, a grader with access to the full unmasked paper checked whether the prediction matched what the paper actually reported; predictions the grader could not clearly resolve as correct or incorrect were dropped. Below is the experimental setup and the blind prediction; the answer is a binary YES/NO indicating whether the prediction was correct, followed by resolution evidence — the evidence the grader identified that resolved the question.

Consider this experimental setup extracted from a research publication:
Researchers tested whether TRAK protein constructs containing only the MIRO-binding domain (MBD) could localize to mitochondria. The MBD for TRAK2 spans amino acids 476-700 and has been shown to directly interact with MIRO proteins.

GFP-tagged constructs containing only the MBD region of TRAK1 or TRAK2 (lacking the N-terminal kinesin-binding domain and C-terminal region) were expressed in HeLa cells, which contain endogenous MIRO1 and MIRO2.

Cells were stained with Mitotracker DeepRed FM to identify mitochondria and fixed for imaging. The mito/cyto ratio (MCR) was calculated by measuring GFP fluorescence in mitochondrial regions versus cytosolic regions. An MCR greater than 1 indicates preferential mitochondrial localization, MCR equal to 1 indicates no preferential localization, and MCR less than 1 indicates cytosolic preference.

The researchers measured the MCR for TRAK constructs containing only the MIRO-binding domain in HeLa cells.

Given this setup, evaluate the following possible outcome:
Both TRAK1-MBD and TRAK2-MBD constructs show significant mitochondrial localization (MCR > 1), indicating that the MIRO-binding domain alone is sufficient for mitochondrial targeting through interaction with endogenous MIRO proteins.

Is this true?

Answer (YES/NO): NO